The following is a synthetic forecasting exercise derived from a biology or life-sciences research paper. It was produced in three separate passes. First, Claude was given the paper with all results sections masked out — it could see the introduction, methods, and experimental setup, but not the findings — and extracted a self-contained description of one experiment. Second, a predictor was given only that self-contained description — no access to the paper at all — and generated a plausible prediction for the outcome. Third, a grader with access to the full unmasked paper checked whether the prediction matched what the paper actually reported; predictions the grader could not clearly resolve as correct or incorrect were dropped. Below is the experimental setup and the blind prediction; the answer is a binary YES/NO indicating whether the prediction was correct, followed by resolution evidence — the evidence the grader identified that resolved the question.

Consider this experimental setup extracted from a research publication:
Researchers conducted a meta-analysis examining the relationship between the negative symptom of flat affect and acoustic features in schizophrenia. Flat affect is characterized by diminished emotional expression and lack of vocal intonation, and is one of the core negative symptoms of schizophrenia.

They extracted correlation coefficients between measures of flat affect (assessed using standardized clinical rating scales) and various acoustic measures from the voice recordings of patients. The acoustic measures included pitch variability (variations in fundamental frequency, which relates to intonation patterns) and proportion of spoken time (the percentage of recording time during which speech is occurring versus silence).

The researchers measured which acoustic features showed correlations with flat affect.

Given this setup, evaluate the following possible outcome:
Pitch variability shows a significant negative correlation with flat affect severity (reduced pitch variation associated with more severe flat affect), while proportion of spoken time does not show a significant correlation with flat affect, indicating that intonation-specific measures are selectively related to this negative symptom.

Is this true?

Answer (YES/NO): NO